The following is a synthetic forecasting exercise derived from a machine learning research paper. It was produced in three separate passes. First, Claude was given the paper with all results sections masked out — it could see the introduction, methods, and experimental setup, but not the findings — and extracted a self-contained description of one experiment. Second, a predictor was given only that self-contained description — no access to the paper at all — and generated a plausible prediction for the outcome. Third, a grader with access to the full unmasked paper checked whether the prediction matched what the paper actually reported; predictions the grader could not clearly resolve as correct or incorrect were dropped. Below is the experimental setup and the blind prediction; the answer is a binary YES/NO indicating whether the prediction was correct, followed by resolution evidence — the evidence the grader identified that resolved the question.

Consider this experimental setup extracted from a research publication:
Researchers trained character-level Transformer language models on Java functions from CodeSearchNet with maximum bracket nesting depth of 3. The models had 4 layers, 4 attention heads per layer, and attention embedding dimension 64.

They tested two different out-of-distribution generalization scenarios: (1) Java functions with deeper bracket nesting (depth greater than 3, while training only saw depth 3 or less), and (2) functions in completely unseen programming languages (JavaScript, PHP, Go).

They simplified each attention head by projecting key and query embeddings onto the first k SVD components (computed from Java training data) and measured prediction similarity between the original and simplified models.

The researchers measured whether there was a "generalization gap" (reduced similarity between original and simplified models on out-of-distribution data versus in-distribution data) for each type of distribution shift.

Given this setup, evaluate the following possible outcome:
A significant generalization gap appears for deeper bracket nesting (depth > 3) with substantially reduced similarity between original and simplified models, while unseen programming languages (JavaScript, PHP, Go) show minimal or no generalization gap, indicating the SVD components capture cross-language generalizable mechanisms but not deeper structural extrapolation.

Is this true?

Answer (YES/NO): NO